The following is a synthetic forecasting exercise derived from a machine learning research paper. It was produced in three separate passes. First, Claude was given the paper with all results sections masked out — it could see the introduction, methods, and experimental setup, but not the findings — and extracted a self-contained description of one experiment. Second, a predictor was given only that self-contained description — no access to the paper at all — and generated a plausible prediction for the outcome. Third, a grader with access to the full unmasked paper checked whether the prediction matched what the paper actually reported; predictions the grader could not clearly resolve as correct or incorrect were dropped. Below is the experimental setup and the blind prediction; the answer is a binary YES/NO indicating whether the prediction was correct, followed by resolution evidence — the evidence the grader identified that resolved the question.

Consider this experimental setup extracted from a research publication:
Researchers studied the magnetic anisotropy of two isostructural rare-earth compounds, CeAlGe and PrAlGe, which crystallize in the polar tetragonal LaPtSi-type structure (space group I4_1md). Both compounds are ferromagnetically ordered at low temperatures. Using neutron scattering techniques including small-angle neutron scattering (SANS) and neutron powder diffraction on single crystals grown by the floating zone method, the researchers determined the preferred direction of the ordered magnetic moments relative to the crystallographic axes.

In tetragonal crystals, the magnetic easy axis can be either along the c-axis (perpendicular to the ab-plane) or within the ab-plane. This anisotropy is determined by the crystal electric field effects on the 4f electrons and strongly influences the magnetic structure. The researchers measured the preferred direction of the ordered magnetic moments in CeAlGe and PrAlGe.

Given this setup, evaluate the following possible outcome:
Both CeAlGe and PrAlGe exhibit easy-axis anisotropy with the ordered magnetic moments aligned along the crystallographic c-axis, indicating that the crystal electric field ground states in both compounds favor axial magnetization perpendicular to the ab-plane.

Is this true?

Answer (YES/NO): NO